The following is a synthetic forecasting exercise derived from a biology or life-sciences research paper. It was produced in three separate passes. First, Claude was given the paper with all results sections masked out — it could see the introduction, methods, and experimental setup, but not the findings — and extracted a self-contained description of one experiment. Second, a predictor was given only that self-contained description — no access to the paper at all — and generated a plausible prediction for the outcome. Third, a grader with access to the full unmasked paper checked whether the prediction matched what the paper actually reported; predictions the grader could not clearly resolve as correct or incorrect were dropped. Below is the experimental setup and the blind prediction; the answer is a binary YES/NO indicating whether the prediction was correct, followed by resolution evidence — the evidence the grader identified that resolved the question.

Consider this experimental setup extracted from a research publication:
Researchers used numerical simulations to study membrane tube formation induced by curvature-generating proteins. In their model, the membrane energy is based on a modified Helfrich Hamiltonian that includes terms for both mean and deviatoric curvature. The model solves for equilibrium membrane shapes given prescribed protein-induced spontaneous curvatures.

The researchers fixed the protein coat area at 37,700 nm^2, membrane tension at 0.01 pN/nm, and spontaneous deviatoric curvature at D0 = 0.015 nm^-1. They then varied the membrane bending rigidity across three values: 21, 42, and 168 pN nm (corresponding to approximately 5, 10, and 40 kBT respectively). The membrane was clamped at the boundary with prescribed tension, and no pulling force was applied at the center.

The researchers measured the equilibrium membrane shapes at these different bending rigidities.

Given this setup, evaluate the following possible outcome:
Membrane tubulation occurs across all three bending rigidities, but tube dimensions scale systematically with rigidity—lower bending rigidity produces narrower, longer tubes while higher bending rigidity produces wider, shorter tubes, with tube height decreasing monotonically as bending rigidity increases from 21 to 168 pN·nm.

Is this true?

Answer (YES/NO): NO